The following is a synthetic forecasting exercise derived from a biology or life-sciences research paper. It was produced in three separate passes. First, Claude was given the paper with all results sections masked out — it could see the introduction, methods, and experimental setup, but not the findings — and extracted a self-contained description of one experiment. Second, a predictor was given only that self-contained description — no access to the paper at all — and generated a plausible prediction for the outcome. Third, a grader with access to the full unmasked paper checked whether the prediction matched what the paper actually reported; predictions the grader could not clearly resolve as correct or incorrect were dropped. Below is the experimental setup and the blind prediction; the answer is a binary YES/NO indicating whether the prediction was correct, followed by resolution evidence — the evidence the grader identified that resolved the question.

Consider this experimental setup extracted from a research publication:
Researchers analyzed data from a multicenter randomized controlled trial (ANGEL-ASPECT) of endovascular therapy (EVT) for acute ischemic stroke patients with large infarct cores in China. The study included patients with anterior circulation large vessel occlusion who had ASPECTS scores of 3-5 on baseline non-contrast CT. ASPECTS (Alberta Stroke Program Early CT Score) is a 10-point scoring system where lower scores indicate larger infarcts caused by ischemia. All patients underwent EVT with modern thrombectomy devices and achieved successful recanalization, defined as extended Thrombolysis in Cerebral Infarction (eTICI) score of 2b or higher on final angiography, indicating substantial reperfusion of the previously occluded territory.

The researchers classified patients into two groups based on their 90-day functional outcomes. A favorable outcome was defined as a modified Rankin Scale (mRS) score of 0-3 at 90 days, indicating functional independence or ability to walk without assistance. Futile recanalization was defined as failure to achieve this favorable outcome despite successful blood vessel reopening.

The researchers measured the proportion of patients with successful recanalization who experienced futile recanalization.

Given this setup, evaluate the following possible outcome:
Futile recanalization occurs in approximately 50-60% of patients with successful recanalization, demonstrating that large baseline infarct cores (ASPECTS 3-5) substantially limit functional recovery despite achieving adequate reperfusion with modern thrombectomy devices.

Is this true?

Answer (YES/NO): YES